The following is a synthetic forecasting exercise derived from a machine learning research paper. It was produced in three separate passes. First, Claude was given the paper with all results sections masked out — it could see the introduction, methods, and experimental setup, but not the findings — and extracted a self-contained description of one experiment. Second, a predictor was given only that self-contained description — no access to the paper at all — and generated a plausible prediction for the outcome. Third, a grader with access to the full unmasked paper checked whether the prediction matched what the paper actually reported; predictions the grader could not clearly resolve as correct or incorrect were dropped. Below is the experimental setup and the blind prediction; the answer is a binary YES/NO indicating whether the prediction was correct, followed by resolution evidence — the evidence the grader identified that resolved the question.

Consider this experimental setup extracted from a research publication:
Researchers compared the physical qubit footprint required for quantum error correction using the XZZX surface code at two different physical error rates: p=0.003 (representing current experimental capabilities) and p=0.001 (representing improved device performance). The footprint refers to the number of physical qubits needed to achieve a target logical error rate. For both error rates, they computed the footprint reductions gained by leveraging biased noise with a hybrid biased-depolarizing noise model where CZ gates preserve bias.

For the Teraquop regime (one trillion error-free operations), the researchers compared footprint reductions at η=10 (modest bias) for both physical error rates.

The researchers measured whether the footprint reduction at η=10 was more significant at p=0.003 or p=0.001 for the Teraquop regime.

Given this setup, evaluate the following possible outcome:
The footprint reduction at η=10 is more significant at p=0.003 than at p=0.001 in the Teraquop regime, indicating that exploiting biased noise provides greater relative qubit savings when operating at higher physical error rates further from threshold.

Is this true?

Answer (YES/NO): YES